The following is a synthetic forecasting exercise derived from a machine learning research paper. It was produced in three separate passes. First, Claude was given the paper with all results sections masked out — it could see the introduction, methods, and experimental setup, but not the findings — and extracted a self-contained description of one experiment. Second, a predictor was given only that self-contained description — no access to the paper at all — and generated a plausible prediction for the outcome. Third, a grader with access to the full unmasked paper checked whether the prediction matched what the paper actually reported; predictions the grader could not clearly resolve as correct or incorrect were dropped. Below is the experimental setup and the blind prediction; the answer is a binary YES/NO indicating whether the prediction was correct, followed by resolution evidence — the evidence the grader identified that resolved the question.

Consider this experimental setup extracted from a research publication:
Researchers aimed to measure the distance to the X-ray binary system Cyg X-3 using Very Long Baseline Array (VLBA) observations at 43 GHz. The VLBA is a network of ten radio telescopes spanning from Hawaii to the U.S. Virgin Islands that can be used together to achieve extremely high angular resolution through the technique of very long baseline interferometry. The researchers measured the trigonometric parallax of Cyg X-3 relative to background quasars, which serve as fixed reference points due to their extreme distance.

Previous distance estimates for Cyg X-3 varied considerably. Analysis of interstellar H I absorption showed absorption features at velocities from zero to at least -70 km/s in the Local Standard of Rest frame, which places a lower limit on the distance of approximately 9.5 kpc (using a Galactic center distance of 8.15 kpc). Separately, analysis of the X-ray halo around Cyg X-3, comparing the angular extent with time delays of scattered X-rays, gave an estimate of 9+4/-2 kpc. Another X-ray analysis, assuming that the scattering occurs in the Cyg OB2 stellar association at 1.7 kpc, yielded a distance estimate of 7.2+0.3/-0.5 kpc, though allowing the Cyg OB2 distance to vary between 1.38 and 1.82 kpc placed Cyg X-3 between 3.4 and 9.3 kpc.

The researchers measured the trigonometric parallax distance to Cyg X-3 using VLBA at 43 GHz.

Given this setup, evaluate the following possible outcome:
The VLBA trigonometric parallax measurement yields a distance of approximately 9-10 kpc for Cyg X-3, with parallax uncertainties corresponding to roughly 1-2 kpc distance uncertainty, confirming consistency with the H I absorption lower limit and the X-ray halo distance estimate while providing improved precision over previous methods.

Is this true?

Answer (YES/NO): NO